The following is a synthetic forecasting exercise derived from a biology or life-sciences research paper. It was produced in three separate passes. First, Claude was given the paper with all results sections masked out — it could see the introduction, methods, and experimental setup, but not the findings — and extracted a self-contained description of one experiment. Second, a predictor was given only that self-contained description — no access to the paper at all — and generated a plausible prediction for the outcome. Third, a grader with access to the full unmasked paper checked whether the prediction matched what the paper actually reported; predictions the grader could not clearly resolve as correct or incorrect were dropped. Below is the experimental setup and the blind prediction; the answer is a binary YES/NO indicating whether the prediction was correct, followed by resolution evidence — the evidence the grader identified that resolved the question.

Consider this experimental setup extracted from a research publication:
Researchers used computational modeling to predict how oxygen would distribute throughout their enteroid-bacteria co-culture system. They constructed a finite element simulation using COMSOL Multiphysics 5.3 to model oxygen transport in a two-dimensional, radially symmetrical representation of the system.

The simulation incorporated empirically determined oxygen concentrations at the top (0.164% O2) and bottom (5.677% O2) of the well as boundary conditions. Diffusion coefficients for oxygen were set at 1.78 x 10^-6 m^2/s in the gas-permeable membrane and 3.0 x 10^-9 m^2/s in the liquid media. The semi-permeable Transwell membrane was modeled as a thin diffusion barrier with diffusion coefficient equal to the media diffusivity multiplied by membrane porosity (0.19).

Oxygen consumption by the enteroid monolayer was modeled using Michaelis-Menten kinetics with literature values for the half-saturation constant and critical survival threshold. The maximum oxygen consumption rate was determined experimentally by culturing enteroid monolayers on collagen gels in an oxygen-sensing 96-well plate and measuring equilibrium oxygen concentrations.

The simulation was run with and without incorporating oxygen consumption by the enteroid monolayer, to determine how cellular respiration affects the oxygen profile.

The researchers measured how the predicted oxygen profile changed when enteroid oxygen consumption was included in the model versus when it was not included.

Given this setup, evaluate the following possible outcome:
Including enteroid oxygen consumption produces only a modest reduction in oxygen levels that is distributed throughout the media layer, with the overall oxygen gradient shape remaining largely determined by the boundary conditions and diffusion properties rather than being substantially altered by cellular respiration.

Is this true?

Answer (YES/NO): NO